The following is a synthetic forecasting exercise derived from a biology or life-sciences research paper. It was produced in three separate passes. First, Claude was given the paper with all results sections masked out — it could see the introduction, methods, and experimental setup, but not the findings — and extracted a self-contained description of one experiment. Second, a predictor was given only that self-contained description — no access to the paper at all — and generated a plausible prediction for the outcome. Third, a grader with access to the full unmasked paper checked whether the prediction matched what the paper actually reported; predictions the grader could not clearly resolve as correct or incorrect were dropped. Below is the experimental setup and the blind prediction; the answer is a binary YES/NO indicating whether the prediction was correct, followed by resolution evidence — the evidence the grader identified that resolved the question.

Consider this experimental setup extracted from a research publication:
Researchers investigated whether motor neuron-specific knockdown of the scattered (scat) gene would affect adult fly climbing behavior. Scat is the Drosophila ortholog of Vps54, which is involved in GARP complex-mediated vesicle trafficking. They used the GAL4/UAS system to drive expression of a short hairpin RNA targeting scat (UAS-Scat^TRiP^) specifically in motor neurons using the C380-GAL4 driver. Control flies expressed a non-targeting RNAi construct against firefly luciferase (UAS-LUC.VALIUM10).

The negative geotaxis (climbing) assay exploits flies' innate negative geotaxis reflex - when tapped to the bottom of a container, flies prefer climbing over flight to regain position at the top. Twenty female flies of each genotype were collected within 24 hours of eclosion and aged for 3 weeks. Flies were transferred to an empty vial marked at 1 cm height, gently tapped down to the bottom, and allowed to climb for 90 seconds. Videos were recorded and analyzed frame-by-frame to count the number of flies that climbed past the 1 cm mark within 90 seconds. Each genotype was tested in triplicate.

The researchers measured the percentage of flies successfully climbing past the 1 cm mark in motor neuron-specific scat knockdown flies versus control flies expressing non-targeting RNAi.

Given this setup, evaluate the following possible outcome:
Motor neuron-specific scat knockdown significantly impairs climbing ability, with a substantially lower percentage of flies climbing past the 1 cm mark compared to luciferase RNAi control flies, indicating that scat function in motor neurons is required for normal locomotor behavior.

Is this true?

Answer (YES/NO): NO